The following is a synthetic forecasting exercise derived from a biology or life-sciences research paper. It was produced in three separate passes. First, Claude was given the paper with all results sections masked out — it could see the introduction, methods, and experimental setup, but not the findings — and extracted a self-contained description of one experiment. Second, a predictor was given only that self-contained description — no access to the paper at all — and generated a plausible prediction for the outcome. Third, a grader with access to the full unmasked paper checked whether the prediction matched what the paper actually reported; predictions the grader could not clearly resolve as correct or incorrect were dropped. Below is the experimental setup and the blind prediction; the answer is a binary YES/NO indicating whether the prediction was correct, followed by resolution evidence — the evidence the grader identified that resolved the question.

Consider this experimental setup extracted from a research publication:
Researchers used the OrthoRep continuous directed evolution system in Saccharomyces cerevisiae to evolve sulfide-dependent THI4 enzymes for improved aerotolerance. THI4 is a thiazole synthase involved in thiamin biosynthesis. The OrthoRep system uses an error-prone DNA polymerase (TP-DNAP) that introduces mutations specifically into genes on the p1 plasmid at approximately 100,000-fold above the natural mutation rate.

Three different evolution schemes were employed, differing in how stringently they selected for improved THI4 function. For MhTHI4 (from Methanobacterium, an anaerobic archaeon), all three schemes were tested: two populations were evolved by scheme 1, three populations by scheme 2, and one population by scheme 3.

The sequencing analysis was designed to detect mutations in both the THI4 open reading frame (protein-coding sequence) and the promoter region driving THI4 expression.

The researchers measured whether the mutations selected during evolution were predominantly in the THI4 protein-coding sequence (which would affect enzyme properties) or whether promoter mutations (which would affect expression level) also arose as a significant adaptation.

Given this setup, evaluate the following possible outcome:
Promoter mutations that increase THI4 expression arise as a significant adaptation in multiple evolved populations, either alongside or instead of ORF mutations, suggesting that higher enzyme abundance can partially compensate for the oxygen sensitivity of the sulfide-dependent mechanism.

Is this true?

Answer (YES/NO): NO